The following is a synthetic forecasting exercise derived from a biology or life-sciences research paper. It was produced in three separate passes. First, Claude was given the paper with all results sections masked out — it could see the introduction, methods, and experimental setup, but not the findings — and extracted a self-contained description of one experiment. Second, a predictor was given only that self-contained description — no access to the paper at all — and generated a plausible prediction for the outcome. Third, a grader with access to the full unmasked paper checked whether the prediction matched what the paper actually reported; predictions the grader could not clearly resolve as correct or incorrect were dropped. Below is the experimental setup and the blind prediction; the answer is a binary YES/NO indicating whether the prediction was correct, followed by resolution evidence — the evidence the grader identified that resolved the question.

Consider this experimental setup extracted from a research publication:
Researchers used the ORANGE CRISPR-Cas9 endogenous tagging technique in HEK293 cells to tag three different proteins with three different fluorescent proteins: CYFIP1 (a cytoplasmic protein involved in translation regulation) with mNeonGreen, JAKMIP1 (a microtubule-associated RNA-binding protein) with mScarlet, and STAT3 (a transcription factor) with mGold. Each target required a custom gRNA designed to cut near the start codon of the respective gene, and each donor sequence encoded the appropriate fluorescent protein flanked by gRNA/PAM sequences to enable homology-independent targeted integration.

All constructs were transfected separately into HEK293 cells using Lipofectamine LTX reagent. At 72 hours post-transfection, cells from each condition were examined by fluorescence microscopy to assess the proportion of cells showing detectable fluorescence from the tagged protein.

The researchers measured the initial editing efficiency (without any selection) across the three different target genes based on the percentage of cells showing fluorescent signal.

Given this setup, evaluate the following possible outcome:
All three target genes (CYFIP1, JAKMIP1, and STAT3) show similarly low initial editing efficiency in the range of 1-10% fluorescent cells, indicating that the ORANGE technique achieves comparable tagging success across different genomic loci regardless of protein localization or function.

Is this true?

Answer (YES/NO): NO